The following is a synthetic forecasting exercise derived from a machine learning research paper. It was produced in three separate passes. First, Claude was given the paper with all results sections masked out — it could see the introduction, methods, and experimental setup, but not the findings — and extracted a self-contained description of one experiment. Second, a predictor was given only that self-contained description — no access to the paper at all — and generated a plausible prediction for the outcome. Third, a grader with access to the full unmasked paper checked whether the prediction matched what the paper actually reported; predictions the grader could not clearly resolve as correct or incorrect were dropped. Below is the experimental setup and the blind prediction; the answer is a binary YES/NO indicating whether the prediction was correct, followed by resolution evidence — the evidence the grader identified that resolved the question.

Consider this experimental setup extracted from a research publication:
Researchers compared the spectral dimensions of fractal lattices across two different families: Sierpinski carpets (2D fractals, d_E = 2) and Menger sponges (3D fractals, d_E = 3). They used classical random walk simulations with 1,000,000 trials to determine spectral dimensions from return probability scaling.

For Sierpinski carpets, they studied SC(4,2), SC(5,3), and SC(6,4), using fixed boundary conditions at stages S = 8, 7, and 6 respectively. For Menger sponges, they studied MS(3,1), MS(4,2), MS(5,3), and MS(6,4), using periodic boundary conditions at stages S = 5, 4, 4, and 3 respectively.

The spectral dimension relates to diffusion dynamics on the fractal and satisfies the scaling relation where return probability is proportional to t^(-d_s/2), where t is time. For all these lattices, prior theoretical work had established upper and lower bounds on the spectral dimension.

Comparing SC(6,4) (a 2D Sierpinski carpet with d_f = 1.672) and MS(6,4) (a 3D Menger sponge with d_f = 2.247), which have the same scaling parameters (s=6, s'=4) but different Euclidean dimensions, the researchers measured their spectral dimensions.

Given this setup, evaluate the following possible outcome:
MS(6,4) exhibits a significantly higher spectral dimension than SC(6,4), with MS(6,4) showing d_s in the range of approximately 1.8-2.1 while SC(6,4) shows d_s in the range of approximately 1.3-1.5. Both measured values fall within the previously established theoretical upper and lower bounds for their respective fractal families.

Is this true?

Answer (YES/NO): NO